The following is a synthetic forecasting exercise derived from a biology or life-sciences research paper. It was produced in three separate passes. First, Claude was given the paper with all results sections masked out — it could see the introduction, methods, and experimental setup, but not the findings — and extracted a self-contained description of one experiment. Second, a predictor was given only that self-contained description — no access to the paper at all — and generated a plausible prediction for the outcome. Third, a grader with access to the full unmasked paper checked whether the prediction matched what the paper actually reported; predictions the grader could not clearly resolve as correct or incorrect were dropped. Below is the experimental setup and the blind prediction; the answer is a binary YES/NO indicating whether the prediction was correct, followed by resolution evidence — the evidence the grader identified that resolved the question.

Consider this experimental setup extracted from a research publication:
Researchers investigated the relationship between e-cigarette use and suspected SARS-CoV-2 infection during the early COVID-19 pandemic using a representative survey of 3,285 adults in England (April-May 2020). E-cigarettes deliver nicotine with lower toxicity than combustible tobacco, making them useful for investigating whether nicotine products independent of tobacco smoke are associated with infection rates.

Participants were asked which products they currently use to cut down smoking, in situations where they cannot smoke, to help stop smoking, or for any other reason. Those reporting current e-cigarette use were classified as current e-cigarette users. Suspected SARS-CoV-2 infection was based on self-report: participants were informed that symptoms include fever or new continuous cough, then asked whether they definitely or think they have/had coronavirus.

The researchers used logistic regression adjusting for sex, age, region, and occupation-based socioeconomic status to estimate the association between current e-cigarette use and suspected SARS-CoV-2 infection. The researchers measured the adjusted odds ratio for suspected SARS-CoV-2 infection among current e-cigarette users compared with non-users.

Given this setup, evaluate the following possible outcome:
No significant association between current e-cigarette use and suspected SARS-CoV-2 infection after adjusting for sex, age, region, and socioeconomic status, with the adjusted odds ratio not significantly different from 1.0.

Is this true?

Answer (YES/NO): YES